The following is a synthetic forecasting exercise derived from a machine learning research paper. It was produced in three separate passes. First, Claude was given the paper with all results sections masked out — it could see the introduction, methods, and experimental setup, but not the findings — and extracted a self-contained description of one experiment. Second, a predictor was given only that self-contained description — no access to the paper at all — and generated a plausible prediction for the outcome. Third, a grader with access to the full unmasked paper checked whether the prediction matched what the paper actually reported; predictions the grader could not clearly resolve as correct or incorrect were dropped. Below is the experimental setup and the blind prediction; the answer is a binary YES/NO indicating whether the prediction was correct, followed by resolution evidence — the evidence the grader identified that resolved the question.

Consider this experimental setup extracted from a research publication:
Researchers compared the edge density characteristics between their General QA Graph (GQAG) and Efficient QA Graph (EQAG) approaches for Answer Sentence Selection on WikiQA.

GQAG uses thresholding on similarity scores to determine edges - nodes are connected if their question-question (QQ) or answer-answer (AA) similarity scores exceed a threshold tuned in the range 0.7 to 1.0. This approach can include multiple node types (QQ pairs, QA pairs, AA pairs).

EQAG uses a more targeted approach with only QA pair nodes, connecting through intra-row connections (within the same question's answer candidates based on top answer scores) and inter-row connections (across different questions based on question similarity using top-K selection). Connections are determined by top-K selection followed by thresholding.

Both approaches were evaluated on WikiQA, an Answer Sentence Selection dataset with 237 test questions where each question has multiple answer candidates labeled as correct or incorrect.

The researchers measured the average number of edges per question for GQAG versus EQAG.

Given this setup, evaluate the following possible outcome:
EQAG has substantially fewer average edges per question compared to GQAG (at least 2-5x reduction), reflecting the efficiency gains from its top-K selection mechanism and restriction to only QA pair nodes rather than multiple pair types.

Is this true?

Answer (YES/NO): NO